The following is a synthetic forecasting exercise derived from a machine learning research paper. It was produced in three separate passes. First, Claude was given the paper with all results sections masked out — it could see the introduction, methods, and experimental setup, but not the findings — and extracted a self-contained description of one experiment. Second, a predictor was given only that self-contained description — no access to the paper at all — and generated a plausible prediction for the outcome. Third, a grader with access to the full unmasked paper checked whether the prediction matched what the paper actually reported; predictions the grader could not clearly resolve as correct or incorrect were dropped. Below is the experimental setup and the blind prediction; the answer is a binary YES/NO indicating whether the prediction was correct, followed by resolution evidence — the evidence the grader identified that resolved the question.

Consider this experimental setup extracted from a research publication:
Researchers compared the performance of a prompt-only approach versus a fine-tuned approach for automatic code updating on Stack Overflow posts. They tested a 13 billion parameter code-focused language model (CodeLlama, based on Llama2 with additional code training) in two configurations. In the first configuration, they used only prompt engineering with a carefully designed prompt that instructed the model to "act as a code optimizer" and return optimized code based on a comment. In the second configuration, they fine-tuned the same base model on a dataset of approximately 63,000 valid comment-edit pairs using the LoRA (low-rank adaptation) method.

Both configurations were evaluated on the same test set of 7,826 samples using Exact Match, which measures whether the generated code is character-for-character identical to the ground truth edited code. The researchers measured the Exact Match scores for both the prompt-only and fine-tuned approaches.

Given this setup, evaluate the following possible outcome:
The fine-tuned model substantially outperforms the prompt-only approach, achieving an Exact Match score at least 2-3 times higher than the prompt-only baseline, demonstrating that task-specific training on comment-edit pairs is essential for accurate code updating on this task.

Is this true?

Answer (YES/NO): YES